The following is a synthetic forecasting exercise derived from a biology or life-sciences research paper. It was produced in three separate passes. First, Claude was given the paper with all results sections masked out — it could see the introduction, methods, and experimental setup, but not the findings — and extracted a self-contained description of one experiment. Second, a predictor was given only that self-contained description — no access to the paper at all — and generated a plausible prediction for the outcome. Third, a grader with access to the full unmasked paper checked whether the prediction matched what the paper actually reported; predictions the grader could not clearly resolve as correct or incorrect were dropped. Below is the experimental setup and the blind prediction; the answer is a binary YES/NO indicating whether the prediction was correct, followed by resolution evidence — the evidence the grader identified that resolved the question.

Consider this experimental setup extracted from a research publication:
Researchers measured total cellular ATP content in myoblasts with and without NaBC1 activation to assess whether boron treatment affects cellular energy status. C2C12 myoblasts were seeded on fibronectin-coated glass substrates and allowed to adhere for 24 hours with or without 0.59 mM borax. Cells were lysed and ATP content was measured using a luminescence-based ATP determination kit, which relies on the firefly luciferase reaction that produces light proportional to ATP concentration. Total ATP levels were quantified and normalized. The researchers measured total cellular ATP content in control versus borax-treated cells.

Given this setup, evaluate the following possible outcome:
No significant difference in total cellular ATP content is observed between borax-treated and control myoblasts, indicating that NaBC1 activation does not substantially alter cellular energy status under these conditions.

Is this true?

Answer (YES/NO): NO